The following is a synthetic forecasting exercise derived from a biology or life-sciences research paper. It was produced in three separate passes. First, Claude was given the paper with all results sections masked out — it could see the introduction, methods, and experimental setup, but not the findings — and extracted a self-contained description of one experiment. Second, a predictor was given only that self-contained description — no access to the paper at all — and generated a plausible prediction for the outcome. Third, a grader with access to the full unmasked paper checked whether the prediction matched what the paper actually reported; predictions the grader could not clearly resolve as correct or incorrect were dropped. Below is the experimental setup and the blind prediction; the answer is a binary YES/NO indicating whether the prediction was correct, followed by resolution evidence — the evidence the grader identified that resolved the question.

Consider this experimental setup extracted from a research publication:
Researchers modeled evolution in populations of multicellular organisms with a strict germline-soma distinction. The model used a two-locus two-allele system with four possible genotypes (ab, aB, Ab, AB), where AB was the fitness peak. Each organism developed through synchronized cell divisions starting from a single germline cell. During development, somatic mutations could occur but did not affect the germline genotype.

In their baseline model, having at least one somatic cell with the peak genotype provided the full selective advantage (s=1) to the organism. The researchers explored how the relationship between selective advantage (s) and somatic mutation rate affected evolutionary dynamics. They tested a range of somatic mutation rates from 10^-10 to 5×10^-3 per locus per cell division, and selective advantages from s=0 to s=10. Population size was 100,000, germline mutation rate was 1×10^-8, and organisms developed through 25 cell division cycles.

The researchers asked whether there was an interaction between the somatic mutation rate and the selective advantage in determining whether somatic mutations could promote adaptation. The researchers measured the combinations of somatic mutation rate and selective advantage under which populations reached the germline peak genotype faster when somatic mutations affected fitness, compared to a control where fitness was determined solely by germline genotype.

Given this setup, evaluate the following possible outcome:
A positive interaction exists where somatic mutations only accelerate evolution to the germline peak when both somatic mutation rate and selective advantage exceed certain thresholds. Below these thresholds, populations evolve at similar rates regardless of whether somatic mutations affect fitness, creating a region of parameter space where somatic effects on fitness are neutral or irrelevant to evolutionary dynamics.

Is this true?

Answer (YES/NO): NO